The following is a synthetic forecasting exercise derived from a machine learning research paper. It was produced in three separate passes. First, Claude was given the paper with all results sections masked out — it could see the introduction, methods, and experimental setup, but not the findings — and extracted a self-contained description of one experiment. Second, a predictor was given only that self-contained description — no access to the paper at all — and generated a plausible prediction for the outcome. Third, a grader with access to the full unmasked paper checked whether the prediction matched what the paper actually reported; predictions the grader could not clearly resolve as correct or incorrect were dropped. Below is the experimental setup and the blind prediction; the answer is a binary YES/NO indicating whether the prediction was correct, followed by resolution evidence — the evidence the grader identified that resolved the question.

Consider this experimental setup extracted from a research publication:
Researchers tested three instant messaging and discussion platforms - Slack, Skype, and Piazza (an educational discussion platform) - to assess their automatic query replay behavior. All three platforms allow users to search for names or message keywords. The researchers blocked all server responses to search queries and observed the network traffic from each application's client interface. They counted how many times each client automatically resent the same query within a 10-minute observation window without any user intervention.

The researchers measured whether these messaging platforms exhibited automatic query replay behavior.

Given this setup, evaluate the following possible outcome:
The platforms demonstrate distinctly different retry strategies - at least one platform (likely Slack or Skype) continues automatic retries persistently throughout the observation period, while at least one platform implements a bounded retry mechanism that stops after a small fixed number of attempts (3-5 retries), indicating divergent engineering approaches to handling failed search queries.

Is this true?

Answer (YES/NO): NO